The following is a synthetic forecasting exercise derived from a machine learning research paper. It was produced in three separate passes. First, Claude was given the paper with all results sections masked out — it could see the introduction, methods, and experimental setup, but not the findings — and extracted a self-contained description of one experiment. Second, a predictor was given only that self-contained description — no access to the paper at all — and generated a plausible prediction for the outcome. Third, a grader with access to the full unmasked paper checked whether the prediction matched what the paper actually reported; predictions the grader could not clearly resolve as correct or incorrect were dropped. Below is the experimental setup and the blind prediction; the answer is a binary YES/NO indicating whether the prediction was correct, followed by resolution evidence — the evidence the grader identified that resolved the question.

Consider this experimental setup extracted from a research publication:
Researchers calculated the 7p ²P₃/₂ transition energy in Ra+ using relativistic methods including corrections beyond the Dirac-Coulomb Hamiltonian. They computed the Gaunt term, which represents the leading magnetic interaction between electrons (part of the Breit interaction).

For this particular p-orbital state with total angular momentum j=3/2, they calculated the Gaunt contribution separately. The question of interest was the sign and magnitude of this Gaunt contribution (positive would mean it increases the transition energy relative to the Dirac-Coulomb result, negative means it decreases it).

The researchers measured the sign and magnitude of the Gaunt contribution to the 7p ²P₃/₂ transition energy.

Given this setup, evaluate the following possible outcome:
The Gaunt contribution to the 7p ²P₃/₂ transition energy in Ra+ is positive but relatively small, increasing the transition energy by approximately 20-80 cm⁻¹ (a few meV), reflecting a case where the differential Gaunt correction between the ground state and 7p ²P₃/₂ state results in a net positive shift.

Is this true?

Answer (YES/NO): NO